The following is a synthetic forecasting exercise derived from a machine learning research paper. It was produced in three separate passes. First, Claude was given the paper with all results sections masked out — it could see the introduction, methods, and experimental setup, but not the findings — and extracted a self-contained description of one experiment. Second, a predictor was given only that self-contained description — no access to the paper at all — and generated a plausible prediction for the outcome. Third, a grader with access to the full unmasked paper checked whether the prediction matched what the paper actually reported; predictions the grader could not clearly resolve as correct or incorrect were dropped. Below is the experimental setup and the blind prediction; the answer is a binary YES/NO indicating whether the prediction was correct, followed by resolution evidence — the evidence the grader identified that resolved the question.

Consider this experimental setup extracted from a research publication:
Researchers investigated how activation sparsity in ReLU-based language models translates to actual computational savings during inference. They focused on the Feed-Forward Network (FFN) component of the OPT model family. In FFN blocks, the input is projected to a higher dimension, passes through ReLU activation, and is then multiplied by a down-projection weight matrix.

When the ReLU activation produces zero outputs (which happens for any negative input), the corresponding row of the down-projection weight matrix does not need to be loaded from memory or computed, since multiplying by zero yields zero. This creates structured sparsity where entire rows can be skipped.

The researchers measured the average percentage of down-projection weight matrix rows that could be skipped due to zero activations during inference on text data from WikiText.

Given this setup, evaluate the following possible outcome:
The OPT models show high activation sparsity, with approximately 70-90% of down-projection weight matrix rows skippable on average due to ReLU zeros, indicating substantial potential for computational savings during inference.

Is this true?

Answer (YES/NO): NO